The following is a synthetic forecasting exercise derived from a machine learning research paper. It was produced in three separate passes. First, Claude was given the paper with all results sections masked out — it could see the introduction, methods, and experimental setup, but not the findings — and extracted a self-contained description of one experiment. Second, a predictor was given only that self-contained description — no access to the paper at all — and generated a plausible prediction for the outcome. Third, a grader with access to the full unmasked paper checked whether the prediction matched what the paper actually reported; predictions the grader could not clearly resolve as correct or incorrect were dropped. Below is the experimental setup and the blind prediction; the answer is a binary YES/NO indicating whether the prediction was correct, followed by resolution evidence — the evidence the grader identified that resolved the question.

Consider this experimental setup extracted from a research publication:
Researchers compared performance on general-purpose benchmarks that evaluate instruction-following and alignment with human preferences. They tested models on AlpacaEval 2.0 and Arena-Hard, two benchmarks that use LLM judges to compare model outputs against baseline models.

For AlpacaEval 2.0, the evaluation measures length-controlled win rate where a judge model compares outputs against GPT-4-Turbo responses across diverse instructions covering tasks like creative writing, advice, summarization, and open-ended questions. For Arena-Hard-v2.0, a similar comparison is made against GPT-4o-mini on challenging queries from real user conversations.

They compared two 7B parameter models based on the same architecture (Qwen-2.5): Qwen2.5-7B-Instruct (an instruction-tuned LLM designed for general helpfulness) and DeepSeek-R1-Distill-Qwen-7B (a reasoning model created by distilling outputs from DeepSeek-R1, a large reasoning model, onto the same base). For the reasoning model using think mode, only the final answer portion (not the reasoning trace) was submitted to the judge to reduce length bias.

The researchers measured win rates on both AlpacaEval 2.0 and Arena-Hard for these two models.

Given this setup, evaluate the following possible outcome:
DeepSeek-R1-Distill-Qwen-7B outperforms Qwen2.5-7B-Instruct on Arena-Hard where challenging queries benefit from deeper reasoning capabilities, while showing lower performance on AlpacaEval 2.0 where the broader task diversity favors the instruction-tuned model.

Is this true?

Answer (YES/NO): NO